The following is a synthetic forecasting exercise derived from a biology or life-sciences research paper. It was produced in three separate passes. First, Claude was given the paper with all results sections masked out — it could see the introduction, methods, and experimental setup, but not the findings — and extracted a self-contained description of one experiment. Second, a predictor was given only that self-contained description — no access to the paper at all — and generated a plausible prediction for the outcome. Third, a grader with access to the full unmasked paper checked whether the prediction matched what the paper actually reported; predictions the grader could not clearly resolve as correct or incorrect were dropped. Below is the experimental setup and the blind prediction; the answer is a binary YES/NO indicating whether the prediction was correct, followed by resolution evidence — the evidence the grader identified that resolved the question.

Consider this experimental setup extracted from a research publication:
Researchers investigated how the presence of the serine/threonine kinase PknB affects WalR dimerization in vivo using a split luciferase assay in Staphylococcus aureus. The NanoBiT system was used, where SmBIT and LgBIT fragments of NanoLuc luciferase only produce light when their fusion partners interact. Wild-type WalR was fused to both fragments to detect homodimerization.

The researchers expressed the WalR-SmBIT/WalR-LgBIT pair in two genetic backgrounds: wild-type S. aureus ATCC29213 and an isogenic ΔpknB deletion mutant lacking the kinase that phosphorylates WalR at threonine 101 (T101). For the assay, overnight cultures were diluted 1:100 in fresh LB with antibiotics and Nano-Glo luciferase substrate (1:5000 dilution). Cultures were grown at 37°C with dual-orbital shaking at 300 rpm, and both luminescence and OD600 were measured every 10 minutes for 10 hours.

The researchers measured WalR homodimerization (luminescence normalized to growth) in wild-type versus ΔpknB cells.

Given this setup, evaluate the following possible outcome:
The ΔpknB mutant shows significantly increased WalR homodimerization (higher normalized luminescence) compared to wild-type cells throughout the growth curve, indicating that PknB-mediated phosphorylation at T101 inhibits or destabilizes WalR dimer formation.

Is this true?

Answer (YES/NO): NO